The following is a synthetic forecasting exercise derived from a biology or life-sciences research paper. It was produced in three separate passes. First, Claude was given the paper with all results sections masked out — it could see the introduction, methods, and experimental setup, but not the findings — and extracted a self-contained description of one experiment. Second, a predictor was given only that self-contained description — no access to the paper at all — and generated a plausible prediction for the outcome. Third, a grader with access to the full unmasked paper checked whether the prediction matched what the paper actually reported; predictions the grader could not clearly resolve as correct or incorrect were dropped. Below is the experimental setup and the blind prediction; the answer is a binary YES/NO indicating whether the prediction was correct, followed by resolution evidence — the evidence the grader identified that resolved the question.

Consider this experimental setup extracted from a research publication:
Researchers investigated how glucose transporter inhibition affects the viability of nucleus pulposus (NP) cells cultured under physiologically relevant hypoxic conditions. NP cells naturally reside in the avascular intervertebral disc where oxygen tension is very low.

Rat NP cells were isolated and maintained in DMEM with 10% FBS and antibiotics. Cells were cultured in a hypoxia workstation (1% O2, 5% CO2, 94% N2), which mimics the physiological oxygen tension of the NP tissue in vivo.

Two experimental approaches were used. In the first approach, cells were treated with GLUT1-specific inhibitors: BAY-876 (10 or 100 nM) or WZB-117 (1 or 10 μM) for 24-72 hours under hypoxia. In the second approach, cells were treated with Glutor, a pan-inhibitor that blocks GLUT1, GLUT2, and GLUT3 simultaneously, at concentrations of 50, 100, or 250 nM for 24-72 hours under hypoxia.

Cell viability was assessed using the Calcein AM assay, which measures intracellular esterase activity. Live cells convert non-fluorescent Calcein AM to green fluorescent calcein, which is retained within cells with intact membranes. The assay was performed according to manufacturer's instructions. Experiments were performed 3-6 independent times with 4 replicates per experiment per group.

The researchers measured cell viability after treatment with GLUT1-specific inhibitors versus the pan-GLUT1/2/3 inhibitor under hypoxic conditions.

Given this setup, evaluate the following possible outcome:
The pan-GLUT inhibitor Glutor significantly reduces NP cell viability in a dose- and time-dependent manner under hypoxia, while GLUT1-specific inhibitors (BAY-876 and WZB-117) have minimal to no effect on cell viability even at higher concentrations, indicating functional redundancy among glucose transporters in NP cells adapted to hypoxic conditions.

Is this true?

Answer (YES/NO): YES